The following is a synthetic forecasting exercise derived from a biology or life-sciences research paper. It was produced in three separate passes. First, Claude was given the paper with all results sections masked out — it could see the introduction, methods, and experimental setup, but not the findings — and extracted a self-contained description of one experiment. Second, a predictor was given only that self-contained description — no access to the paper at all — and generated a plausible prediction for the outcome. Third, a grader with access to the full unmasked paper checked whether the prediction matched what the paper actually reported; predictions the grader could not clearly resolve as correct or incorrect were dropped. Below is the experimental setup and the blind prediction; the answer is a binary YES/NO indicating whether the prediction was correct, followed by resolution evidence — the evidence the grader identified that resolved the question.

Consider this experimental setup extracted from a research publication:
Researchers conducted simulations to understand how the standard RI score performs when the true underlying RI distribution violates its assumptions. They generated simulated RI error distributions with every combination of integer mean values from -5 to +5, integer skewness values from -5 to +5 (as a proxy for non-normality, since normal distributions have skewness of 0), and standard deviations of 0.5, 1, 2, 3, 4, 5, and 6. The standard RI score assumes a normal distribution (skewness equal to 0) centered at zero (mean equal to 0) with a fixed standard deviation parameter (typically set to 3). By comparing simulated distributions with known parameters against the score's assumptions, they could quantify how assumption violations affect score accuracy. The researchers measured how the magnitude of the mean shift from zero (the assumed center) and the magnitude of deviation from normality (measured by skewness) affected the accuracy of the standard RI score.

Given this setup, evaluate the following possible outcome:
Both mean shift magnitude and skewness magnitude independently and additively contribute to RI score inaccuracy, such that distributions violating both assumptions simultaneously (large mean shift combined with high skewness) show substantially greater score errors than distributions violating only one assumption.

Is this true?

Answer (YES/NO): NO